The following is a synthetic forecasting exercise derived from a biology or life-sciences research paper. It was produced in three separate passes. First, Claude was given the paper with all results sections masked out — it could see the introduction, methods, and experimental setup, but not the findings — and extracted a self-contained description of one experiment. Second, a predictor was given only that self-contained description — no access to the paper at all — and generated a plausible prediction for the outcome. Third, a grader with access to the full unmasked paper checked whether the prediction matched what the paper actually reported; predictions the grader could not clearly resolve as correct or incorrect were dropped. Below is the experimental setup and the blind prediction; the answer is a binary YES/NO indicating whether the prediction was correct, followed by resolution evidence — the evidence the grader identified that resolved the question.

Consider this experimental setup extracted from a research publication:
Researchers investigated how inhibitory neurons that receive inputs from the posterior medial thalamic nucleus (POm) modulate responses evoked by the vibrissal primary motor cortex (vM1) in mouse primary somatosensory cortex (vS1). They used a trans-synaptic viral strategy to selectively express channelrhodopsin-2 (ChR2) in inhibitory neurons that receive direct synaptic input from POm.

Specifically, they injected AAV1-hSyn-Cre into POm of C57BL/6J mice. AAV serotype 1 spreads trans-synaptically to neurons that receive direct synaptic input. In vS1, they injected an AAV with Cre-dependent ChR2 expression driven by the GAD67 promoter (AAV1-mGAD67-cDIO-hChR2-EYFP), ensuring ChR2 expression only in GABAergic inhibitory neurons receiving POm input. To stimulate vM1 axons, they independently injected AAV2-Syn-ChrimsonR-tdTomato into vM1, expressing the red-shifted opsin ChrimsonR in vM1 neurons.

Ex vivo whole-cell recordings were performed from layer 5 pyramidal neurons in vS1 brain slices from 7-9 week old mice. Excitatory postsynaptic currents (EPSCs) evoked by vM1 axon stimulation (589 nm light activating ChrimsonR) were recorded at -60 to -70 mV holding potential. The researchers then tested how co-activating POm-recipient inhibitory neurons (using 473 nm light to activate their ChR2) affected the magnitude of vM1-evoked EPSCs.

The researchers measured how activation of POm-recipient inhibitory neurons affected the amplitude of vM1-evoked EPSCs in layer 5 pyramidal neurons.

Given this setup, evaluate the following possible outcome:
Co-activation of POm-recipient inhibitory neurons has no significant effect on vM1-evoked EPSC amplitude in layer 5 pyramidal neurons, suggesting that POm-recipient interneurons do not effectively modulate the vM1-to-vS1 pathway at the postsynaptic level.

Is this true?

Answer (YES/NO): NO